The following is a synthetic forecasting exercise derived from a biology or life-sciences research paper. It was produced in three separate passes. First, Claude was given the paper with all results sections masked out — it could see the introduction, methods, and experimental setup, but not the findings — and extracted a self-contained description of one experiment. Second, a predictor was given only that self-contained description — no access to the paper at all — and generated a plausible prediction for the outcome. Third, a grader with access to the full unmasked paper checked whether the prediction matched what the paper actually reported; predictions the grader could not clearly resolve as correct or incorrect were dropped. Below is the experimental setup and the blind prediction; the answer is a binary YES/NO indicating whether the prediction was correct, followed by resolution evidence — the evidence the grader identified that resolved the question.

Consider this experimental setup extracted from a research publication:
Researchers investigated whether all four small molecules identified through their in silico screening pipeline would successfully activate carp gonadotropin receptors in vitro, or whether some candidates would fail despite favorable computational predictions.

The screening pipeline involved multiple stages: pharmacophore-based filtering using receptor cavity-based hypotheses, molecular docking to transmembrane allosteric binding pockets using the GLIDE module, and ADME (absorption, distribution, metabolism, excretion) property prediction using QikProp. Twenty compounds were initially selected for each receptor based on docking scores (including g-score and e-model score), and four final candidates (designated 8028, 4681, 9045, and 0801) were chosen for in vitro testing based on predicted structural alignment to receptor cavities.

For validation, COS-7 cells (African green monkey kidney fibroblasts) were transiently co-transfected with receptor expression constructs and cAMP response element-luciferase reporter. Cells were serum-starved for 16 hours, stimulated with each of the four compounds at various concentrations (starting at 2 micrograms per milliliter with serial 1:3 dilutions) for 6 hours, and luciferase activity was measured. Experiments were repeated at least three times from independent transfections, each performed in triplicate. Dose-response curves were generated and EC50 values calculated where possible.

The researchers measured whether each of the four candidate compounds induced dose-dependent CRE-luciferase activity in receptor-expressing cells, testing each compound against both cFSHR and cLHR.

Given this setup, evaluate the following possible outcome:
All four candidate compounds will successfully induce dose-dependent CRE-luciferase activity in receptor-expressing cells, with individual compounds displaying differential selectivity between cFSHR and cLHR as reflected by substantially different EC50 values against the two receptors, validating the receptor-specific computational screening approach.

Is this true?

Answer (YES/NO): YES